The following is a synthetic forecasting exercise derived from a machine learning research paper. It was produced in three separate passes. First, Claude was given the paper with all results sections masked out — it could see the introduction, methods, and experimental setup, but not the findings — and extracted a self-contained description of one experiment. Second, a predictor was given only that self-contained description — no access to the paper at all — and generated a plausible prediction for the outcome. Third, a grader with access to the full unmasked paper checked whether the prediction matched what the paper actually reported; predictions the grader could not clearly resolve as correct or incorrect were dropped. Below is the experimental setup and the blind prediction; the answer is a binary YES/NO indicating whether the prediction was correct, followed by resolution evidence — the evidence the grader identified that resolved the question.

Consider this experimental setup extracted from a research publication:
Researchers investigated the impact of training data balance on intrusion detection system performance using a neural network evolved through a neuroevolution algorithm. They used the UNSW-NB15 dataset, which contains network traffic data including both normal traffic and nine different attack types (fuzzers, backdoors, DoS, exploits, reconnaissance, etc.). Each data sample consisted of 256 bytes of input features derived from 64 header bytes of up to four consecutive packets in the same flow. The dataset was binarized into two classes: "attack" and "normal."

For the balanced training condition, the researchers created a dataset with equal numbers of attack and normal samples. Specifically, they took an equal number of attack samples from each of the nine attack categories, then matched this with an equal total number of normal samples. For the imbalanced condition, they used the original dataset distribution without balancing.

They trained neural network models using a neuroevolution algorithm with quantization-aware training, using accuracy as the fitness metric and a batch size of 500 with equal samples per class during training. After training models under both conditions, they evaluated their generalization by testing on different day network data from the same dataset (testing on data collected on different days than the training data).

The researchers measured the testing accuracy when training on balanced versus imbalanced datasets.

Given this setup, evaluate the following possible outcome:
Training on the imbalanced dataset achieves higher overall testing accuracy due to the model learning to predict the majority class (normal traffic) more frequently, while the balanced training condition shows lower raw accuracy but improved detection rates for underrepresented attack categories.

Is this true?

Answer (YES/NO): NO